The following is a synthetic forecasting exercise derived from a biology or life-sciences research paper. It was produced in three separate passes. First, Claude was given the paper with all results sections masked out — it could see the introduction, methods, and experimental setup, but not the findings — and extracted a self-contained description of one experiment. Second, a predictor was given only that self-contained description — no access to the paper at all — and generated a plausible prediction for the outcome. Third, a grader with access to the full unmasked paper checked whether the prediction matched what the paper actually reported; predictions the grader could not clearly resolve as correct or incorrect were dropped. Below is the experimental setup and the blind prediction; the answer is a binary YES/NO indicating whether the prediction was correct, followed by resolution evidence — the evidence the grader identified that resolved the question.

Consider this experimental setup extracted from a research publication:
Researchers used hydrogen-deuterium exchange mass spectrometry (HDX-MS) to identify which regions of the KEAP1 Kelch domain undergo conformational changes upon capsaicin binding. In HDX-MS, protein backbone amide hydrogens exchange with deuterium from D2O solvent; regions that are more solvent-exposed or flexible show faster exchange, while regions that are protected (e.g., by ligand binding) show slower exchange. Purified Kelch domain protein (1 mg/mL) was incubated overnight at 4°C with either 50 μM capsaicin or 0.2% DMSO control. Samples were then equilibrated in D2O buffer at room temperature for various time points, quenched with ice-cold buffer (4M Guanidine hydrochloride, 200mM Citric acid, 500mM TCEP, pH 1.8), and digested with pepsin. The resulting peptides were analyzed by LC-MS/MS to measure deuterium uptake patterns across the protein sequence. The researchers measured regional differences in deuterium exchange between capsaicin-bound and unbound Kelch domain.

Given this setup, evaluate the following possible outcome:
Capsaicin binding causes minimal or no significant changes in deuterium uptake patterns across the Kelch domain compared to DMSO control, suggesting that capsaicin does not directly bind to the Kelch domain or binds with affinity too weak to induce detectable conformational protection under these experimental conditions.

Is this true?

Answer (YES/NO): NO